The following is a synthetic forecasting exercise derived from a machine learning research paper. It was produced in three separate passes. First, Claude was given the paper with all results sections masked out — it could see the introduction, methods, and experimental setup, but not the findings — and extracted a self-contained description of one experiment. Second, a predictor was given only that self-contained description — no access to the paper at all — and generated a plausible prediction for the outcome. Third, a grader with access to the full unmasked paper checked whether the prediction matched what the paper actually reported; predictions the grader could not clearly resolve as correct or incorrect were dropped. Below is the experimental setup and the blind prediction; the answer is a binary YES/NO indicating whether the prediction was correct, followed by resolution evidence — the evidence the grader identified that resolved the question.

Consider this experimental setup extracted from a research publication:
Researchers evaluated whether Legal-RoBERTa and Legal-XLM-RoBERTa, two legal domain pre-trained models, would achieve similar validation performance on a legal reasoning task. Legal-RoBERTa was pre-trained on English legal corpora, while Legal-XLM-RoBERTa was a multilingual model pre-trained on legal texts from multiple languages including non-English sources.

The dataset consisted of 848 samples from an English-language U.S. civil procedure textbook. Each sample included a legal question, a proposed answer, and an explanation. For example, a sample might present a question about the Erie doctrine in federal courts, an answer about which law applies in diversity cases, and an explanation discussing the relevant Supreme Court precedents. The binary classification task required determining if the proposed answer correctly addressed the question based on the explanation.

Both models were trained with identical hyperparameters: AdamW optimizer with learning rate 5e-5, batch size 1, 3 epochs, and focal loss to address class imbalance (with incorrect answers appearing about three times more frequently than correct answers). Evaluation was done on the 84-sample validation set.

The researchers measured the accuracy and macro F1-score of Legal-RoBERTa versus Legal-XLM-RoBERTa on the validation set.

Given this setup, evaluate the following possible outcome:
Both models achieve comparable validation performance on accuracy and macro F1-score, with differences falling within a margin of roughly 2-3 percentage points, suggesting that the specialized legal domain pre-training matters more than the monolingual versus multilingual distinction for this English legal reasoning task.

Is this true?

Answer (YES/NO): YES